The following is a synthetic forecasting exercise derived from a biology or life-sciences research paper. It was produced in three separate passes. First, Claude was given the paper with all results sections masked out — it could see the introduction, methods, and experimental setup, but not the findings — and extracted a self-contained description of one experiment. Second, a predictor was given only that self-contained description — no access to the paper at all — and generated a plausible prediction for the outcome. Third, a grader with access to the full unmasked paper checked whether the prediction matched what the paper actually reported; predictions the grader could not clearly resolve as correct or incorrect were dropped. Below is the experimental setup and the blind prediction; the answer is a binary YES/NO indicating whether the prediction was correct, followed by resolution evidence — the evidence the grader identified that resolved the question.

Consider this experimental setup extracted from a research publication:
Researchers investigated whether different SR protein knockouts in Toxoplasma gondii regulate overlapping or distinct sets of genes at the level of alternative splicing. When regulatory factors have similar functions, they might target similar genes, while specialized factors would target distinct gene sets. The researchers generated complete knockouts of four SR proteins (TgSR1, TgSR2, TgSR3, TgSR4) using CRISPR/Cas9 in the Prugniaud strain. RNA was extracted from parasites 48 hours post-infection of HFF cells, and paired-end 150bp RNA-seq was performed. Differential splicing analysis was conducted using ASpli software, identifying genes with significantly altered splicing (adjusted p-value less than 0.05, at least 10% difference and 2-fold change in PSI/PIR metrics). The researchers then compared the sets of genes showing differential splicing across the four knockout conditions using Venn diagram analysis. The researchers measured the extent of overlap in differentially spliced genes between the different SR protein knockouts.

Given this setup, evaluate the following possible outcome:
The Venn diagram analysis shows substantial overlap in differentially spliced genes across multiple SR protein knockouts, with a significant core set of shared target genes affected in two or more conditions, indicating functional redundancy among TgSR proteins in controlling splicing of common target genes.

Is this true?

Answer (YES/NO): NO